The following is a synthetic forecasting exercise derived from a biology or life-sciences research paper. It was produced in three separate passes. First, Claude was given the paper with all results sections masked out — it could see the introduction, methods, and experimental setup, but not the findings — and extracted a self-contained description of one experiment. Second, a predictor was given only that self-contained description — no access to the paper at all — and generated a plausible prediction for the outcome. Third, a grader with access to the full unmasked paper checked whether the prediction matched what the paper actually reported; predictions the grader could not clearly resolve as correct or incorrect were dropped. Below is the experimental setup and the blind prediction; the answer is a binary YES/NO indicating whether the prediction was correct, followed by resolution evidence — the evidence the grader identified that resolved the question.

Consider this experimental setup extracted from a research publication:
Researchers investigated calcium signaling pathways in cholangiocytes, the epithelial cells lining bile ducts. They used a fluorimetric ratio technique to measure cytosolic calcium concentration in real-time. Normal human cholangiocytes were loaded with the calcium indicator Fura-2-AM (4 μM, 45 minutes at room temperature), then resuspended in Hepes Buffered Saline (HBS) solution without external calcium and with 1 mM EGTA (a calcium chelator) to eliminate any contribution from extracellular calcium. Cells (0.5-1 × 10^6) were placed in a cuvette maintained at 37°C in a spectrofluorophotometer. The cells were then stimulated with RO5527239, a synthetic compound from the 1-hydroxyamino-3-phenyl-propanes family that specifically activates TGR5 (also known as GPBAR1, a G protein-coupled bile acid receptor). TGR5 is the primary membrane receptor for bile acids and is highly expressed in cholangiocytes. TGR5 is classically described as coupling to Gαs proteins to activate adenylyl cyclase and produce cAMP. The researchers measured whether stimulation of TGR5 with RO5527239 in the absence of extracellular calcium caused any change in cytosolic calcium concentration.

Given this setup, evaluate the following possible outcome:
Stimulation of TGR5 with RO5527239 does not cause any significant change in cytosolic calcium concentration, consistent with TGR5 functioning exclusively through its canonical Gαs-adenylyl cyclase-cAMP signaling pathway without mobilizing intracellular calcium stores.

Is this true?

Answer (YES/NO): NO